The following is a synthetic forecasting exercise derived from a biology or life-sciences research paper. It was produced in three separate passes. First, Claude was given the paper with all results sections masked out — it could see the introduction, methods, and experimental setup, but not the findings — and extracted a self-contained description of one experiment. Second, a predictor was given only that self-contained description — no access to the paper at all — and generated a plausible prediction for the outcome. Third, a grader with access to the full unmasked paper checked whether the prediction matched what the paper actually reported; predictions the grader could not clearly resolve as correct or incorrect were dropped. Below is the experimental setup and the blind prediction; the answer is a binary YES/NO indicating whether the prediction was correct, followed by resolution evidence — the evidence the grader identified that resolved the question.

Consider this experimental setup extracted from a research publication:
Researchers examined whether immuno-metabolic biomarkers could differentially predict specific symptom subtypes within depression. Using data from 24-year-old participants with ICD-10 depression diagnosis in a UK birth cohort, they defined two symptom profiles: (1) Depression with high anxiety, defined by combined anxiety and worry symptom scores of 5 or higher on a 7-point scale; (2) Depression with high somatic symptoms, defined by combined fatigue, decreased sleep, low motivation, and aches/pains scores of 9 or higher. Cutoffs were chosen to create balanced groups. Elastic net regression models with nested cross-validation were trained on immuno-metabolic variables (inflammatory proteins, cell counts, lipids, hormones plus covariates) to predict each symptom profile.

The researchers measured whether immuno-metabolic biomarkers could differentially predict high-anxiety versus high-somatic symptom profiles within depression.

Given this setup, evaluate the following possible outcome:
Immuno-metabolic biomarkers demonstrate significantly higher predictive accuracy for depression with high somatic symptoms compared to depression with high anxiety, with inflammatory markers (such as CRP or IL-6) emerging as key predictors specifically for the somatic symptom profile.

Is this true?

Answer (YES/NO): NO